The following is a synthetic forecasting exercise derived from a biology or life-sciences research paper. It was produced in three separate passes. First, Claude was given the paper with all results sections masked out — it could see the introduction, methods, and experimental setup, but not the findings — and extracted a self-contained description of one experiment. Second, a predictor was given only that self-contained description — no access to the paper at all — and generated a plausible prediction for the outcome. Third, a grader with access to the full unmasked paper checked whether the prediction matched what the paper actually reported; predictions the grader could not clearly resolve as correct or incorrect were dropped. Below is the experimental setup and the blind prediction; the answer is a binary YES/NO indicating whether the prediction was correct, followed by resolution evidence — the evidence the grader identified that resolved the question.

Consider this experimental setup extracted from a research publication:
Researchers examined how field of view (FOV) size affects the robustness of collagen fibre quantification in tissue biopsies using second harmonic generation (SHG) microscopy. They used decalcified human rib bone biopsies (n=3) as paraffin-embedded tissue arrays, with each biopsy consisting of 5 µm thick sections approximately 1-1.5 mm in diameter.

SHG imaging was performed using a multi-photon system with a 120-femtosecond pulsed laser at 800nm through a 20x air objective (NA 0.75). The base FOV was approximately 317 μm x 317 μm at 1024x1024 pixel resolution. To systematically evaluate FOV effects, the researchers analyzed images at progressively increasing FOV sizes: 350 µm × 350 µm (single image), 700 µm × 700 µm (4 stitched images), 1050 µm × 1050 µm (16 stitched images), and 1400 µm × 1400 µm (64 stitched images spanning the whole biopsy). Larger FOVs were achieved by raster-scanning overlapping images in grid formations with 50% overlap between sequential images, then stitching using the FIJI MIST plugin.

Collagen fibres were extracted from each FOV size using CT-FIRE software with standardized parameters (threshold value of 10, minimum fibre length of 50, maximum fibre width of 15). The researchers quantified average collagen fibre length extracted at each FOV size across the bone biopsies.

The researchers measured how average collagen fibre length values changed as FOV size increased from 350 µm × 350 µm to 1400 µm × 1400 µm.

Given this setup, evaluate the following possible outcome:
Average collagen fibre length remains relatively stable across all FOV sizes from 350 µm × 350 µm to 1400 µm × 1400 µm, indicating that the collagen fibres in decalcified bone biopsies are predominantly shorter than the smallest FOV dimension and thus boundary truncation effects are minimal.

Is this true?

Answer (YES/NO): YES